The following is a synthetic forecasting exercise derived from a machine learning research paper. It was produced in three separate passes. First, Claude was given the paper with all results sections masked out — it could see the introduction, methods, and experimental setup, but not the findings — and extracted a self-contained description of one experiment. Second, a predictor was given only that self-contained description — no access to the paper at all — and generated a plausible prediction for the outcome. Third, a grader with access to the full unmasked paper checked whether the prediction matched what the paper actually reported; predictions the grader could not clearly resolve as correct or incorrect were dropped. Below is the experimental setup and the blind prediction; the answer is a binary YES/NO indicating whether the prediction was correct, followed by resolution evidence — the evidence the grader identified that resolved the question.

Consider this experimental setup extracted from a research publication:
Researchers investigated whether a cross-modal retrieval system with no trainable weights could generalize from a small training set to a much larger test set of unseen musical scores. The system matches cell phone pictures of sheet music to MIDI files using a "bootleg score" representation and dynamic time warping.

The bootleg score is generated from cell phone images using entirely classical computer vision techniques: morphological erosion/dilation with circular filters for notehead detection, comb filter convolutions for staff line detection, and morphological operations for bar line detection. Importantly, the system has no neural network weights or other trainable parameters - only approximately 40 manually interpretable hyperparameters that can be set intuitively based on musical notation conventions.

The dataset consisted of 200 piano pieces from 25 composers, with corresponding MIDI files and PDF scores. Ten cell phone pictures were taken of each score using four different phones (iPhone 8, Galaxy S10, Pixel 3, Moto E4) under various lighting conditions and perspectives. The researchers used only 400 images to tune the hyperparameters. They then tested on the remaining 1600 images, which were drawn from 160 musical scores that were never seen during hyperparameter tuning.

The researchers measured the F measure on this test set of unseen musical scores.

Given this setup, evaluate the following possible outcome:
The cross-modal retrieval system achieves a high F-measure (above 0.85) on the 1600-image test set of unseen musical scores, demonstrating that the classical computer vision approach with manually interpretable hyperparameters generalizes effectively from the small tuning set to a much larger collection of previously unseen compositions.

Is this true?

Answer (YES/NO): YES